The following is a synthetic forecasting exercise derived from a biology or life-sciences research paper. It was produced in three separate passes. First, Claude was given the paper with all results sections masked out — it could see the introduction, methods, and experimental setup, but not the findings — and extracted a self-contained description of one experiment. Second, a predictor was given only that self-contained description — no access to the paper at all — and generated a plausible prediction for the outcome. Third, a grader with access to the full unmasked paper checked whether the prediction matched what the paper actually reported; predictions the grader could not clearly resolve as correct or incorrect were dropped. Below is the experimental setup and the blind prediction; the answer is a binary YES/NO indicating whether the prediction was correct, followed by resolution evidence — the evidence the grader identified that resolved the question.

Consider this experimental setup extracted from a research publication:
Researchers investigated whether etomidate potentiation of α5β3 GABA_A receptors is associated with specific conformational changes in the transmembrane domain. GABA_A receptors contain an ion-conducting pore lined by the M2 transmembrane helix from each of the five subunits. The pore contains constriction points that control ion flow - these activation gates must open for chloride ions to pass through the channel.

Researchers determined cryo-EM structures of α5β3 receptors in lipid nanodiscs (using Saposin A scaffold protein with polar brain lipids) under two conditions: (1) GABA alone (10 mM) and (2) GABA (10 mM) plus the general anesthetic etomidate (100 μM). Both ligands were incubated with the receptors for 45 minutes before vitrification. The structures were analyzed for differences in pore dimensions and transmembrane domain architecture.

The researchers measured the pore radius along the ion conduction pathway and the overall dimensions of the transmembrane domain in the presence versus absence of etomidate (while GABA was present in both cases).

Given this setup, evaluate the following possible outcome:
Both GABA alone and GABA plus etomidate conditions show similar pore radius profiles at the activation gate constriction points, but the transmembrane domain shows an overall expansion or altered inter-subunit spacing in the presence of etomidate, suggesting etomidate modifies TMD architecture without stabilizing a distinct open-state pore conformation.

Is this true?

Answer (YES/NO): NO